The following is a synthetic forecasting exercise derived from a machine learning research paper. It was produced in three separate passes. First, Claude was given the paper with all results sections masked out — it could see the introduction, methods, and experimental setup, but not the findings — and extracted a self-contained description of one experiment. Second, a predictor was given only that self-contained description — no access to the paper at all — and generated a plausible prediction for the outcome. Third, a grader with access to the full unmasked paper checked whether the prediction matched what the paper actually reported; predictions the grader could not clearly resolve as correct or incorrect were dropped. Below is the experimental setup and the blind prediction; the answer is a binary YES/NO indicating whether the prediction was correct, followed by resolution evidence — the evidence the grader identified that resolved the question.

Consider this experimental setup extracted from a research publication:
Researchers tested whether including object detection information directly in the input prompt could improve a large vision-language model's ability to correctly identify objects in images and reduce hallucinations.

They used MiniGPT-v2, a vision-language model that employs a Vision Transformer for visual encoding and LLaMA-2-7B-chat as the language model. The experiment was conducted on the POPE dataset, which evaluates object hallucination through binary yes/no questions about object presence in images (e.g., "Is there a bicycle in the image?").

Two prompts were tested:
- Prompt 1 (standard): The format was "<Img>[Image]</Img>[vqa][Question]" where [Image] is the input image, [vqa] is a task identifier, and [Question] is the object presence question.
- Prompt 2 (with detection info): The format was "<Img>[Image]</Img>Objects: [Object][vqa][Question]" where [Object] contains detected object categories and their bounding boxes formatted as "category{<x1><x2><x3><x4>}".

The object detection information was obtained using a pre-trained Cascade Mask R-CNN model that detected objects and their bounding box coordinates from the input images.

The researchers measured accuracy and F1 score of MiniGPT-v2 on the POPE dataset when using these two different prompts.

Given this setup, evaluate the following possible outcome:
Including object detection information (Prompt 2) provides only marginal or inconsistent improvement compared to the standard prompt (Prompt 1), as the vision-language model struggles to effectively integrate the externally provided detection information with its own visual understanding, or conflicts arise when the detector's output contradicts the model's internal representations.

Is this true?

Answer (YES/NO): NO